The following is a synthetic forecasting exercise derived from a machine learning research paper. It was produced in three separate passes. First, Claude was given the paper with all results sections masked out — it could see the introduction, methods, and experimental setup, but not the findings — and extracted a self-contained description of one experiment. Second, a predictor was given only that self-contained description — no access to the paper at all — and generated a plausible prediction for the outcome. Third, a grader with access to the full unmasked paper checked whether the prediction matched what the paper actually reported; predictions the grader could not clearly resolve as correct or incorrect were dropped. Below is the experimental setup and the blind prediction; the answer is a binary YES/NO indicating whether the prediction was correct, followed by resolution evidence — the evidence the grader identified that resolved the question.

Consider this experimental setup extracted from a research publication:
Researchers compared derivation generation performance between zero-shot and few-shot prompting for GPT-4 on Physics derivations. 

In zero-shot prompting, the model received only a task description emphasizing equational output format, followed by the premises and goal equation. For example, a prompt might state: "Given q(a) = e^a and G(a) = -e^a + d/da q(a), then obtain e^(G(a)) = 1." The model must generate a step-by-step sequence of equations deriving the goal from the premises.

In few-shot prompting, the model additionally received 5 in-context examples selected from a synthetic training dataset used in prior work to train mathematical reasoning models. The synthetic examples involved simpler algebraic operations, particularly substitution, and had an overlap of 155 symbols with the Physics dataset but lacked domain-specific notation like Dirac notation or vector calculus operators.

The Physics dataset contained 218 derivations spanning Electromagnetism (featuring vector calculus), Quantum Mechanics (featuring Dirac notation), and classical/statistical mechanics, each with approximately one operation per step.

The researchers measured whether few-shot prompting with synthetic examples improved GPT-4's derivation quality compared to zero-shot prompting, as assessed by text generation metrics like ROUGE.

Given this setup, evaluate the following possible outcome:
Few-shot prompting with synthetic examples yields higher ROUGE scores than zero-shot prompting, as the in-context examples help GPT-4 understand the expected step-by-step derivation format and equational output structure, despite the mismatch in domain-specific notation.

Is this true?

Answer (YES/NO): YES